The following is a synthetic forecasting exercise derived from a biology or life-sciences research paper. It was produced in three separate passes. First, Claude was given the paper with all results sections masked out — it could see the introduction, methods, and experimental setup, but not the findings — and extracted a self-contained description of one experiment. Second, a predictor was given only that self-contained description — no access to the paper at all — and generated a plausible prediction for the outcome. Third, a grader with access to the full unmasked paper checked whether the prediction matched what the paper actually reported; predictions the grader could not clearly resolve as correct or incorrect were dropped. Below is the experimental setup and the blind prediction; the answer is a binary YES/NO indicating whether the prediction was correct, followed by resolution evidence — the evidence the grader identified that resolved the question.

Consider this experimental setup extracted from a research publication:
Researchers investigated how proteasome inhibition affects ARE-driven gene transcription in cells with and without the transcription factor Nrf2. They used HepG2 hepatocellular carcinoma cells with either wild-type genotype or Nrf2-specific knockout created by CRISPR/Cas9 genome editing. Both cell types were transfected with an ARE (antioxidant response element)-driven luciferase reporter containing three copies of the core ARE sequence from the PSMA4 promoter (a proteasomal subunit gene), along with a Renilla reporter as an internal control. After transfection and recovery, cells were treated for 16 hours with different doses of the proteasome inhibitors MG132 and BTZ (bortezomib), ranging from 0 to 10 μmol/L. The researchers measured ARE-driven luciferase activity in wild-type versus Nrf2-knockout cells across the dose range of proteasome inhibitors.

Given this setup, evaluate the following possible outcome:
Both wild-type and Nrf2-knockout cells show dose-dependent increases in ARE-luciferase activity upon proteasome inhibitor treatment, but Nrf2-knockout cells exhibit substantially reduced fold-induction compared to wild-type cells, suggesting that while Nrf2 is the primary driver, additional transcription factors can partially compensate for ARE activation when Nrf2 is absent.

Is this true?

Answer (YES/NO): NO